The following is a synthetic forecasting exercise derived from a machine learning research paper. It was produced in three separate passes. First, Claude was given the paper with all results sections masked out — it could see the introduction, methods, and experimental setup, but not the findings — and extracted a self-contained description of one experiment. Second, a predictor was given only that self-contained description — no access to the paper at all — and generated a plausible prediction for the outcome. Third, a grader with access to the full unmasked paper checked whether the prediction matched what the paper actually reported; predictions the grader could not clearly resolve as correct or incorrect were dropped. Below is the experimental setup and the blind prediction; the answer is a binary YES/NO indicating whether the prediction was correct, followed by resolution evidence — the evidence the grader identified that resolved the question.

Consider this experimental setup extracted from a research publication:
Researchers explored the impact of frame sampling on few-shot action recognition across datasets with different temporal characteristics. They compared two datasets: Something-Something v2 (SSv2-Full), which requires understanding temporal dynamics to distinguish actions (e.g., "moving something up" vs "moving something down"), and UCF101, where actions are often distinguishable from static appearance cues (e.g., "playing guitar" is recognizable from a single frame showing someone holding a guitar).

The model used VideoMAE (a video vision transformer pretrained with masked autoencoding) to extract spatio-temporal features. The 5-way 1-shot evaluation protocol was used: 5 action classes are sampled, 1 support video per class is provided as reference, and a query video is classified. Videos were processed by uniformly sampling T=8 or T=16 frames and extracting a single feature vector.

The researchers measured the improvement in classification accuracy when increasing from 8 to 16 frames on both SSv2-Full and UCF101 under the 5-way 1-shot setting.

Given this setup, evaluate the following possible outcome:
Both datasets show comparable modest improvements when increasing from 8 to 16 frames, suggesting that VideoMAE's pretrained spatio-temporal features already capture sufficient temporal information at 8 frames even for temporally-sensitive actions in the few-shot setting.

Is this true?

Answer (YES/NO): NO